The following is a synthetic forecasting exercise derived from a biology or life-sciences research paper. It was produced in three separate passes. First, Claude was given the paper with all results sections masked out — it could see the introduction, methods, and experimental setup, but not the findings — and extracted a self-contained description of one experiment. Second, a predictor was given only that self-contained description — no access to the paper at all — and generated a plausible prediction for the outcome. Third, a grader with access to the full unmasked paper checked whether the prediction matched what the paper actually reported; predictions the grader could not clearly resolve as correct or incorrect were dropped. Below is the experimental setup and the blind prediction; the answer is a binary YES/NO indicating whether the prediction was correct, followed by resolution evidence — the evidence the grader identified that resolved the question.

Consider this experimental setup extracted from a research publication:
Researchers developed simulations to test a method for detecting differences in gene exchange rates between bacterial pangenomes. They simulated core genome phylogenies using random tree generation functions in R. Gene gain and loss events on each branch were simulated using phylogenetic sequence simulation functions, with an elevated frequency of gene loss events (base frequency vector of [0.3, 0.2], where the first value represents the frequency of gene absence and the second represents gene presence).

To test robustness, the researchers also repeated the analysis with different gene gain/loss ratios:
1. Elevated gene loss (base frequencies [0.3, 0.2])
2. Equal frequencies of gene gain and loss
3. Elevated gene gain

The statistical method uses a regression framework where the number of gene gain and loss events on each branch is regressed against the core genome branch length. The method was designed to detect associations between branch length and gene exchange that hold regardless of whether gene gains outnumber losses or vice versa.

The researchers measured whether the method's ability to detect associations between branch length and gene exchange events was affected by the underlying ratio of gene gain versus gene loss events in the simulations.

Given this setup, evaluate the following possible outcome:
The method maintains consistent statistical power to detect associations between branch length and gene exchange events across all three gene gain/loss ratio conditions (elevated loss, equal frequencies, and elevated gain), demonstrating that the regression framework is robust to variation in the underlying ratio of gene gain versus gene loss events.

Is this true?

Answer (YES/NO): YES